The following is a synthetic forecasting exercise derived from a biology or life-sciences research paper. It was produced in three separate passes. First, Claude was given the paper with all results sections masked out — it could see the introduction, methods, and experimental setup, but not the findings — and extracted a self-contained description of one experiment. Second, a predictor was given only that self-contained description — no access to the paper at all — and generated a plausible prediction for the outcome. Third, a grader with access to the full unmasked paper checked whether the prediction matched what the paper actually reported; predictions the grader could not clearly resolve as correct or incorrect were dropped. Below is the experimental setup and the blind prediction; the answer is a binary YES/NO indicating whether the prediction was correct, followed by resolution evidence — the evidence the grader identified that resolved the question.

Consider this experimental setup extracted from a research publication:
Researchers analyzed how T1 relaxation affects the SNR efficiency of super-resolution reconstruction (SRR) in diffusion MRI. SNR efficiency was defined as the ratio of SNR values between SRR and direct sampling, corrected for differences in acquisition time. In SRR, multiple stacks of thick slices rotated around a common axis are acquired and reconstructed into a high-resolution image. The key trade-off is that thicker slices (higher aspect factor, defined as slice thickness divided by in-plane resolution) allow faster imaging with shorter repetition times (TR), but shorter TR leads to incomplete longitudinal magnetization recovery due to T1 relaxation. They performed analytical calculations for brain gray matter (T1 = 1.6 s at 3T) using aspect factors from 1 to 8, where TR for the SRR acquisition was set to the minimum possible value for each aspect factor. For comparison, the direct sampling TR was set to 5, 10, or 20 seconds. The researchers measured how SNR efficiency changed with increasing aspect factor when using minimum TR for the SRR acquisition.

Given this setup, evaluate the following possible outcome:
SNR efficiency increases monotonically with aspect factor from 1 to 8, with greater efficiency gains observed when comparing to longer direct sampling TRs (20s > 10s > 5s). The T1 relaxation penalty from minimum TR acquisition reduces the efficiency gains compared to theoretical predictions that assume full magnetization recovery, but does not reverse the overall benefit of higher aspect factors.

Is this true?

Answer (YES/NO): NO